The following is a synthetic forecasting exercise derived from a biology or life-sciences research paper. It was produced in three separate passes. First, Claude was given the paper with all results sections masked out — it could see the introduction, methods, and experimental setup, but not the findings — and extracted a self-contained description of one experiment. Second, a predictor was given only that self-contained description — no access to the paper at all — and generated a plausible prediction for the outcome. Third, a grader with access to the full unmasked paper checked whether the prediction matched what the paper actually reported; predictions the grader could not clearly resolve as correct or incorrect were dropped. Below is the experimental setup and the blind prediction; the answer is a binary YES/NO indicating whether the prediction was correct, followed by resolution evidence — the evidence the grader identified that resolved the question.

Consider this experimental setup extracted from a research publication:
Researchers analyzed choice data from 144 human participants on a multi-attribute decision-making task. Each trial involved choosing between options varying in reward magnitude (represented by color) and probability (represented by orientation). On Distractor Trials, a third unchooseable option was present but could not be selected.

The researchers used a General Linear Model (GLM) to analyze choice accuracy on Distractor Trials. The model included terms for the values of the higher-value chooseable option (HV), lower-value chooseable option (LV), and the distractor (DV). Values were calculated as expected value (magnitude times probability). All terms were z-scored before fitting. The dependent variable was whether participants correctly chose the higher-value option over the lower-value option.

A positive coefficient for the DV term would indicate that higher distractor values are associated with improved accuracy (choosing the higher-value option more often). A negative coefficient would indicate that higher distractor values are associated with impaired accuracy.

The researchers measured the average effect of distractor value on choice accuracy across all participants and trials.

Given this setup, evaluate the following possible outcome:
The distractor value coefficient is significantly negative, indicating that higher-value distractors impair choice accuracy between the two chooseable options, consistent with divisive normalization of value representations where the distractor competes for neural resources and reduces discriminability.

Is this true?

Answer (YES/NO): NO